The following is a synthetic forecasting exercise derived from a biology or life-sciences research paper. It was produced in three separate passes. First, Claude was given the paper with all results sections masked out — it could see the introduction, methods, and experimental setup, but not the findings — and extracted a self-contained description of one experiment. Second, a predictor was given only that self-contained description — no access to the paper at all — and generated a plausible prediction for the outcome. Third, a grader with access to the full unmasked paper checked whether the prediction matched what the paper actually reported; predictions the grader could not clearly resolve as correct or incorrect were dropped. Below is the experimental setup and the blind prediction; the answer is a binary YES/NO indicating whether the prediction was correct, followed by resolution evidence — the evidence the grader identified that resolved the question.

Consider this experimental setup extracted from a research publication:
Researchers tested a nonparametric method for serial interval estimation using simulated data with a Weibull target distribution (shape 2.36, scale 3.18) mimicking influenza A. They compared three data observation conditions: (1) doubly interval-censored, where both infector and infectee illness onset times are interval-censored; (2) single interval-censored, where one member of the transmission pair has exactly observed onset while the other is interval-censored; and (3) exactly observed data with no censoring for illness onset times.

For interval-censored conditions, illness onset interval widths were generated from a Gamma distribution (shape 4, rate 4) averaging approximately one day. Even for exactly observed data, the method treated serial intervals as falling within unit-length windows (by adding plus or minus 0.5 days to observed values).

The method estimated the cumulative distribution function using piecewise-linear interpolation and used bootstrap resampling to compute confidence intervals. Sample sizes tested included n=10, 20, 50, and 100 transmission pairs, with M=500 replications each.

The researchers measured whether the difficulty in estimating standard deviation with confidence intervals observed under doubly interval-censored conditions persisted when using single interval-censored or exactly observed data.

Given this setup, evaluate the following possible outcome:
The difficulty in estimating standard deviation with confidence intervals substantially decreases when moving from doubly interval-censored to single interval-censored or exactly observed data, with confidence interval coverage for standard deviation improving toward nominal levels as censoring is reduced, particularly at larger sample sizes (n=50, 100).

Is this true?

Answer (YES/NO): YES